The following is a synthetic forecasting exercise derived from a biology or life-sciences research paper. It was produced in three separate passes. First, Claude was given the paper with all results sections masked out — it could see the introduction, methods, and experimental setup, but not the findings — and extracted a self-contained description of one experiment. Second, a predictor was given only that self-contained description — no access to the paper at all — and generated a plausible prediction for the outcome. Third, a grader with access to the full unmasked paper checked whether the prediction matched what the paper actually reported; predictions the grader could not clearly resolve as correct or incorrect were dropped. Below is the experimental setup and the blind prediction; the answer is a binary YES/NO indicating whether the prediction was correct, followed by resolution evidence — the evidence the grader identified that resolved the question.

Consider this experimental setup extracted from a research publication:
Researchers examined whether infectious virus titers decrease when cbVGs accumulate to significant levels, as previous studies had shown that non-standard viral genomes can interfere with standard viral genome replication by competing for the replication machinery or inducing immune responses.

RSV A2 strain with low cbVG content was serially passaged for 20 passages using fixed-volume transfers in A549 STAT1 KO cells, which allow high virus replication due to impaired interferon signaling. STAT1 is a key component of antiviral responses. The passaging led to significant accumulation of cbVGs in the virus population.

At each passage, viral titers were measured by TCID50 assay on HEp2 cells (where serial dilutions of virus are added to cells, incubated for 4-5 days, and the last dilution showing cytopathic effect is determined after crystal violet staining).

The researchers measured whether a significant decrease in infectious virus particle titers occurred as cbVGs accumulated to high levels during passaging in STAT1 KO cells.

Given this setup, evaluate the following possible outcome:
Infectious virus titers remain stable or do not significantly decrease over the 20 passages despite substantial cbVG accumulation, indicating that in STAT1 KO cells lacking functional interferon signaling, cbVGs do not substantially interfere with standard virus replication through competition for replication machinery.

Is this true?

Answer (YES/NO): YES